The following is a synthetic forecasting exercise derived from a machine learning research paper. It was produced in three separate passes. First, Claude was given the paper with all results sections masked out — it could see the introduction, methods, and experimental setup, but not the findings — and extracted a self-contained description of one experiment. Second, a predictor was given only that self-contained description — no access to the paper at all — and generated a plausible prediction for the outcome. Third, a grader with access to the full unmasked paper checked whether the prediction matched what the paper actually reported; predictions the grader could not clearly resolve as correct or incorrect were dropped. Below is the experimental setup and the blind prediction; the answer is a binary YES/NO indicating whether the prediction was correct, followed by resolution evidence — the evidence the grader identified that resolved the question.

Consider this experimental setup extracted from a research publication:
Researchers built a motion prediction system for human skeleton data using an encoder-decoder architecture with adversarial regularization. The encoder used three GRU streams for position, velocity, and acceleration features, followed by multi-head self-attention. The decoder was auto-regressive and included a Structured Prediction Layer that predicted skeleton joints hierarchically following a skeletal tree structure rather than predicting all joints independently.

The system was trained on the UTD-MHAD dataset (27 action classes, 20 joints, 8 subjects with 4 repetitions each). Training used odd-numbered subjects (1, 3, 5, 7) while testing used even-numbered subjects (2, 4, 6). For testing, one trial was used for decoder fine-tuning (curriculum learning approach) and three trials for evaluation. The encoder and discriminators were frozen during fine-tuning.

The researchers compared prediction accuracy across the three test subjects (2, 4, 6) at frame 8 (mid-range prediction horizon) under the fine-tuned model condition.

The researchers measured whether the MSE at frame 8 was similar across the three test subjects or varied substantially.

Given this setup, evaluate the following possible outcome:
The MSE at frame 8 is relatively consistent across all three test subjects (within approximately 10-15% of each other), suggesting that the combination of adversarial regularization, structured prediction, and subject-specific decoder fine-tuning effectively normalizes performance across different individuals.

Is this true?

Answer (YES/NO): NO